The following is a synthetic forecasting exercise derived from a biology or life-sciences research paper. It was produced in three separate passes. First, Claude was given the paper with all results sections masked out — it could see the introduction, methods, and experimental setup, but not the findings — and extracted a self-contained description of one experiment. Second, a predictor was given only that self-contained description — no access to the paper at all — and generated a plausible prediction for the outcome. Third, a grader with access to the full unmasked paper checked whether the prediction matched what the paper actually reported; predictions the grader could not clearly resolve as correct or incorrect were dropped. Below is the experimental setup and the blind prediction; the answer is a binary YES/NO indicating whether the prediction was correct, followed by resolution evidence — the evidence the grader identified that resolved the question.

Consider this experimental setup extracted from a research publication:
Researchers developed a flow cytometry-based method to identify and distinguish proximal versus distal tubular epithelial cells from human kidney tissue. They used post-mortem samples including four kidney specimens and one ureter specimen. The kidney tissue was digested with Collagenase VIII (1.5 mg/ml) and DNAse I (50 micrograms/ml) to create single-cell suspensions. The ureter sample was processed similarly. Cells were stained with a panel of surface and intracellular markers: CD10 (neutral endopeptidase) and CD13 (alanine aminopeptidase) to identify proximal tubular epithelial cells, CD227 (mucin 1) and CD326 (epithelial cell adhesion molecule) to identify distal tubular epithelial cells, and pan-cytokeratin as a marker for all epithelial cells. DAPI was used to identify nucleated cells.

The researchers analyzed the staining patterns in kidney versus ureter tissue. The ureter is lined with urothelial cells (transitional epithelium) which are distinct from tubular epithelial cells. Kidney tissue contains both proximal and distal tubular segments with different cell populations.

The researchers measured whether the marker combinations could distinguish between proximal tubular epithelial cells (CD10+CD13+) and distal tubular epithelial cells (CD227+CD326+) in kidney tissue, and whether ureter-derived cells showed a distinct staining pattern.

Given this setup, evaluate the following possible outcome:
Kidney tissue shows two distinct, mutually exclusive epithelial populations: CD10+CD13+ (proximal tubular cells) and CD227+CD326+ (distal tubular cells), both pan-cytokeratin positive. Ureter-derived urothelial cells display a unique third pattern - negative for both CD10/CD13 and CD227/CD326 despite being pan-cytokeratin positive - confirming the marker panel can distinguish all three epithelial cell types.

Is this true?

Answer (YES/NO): NO